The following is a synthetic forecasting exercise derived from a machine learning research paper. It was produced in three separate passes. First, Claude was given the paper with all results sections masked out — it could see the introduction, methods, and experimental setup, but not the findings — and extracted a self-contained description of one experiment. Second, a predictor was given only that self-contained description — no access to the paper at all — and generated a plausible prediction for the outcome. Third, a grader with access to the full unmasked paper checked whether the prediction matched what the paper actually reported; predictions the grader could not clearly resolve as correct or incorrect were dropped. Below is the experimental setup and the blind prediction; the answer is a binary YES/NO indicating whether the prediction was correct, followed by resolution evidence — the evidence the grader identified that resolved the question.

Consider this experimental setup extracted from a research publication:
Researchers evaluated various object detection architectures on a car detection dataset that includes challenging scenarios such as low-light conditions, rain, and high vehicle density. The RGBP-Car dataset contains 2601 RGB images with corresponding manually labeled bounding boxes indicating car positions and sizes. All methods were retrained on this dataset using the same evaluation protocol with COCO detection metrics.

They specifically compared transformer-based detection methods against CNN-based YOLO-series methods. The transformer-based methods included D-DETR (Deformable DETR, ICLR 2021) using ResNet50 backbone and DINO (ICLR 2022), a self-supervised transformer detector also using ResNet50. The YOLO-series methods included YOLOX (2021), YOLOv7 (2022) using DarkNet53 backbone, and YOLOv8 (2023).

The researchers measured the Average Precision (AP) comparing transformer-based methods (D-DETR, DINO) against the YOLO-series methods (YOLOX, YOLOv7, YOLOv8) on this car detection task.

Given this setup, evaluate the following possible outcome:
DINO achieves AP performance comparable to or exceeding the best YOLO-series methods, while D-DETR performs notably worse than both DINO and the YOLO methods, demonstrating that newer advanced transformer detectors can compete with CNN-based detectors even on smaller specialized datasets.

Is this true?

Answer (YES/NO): NO